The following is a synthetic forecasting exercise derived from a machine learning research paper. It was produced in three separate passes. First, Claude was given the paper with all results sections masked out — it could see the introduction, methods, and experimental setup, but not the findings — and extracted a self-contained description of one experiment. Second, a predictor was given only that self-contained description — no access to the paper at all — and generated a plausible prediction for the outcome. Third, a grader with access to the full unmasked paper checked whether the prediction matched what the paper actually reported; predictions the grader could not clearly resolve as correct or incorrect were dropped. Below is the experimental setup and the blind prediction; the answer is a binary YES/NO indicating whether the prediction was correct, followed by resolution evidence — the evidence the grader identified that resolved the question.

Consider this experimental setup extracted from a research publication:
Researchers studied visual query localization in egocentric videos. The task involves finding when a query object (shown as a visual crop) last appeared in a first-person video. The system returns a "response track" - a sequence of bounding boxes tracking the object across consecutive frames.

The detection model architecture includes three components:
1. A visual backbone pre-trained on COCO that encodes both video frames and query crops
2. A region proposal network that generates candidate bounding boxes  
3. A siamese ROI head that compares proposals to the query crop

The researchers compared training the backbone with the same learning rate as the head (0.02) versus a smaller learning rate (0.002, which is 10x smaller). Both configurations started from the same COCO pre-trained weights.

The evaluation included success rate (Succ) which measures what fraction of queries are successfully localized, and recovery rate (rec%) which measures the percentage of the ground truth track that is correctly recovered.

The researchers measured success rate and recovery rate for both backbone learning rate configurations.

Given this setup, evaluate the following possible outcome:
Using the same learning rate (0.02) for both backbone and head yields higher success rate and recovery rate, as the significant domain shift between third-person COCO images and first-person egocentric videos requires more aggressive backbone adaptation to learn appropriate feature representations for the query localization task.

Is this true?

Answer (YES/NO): NO